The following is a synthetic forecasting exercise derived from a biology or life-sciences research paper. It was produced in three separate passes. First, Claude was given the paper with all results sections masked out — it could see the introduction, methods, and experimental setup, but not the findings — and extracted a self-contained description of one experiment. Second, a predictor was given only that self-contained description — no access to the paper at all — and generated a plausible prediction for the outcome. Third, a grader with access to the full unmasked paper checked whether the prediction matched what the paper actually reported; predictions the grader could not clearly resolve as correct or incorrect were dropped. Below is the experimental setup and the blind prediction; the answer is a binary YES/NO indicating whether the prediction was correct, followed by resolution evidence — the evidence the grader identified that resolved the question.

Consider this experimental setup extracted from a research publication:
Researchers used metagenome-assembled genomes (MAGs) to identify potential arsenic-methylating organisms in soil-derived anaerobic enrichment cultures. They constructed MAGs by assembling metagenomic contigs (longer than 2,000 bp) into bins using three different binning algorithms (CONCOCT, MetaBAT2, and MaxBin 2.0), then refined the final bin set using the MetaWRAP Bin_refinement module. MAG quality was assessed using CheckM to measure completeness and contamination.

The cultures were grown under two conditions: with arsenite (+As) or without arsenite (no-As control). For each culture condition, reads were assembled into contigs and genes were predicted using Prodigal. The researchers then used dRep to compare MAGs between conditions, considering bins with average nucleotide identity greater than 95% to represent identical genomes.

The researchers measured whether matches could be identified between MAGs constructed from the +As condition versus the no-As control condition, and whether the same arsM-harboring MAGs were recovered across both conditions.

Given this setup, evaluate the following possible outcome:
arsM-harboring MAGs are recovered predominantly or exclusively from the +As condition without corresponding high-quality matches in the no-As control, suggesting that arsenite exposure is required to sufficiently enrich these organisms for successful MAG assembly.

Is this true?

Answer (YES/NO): NO